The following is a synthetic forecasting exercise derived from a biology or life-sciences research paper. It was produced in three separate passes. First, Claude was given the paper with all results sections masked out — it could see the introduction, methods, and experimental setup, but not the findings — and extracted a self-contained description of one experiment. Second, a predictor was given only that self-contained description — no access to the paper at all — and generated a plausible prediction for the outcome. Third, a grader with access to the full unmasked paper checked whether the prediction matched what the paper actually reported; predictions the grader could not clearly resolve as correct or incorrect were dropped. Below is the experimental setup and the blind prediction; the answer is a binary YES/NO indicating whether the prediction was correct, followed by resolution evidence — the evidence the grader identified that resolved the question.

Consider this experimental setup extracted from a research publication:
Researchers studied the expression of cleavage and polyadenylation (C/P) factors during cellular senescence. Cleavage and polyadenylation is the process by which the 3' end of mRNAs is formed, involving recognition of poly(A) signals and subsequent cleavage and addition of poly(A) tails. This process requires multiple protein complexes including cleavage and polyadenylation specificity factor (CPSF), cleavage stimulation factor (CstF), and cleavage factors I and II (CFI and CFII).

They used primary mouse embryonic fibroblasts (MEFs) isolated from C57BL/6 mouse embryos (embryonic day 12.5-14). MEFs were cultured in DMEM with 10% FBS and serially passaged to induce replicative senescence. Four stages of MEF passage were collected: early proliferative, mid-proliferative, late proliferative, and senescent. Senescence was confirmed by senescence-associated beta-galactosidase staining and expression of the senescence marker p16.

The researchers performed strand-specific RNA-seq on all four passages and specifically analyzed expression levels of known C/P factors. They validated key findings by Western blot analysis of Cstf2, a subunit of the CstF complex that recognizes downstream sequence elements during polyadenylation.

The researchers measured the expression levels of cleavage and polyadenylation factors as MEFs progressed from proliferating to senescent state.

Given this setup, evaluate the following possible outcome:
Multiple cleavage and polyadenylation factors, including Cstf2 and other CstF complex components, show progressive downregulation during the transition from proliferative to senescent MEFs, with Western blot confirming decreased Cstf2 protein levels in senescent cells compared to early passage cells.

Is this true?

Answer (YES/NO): YES